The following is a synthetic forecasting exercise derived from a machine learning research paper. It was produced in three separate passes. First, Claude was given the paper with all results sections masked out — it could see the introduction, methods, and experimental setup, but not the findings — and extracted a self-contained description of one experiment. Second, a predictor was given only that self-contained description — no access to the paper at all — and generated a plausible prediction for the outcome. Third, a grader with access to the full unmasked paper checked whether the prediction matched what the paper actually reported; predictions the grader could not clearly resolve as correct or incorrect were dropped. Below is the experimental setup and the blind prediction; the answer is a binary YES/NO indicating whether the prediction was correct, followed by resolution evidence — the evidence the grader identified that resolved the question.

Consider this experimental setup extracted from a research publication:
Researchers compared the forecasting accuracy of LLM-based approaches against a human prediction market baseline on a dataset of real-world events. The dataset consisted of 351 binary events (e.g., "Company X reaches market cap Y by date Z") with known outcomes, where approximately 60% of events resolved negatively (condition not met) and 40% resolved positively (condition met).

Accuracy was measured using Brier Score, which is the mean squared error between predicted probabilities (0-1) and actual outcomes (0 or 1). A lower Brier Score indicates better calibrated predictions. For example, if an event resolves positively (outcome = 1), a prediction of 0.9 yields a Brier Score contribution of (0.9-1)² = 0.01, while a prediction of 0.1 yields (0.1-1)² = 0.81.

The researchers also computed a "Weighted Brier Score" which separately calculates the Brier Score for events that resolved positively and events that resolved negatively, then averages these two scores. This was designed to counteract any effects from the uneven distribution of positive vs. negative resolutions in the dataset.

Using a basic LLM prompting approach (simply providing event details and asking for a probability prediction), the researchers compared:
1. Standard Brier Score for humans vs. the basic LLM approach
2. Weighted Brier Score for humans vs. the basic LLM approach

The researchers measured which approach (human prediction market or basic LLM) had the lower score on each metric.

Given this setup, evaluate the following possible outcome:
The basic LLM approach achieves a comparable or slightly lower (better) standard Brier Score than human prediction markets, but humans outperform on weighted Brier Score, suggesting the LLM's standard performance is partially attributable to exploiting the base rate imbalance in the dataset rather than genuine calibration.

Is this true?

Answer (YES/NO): YES